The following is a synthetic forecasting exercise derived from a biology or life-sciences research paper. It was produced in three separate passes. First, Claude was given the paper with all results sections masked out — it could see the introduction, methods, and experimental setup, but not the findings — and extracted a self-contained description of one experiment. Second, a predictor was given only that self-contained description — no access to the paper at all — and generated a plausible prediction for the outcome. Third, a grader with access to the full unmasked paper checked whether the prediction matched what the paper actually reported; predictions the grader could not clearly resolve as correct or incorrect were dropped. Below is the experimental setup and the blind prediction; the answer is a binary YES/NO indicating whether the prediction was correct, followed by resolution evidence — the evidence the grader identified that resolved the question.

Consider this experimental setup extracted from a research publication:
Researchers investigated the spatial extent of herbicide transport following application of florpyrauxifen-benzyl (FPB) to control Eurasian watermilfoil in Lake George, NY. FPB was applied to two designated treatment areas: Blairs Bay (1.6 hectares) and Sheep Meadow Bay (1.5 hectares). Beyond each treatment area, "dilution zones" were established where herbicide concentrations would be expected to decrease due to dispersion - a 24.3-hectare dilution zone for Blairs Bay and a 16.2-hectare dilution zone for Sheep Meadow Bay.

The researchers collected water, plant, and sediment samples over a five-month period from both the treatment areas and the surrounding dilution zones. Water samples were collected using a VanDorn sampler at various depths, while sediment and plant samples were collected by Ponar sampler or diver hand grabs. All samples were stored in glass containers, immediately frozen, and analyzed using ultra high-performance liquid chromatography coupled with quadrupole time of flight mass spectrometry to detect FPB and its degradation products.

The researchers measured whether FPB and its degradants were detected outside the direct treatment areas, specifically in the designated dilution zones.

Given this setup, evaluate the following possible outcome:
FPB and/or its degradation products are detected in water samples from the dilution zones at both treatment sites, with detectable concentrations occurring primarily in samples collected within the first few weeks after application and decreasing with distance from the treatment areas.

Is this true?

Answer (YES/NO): YES